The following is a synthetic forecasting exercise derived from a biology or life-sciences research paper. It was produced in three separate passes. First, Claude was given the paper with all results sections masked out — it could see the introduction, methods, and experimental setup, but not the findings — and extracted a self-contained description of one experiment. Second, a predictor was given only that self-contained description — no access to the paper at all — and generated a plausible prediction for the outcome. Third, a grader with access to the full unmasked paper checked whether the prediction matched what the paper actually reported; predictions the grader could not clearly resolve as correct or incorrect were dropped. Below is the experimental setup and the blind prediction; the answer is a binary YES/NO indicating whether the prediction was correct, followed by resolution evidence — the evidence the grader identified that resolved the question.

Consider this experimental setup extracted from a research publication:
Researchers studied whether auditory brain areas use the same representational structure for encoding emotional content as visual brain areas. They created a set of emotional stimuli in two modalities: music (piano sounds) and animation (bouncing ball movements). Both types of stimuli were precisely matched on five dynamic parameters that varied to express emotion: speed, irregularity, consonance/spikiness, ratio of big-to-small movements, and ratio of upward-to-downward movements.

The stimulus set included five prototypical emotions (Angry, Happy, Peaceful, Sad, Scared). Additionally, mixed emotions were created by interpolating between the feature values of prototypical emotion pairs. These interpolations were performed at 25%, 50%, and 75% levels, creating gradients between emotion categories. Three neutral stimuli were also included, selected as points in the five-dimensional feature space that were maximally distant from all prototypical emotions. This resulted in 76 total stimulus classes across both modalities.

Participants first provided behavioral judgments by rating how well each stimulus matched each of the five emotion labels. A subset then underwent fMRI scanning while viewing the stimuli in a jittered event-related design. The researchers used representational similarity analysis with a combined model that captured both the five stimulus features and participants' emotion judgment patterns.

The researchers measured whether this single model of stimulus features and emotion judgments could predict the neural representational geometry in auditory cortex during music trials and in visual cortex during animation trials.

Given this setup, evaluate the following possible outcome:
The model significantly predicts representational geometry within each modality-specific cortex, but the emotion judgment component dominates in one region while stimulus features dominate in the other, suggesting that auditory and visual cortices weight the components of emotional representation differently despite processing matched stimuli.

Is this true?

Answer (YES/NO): NO